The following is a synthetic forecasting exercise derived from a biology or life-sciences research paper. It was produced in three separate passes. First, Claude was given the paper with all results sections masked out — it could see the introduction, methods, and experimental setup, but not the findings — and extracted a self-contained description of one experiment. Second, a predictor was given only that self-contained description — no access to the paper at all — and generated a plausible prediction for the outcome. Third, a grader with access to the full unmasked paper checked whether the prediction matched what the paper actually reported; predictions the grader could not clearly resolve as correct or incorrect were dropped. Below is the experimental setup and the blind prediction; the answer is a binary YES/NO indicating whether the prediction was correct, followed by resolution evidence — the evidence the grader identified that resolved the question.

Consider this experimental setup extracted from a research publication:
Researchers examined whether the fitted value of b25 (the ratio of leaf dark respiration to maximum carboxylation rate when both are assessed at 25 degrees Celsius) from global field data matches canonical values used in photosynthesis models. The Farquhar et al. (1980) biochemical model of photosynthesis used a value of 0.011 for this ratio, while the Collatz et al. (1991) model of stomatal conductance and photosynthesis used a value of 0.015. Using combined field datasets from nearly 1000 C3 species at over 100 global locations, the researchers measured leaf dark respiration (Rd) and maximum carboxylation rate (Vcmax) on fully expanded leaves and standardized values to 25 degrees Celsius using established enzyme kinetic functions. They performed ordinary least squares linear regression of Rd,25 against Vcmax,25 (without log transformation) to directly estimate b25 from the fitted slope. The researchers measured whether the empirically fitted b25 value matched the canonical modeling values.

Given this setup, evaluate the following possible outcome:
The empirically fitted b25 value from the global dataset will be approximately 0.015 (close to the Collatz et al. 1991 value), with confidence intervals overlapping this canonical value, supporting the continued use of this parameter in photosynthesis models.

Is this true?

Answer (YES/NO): YES